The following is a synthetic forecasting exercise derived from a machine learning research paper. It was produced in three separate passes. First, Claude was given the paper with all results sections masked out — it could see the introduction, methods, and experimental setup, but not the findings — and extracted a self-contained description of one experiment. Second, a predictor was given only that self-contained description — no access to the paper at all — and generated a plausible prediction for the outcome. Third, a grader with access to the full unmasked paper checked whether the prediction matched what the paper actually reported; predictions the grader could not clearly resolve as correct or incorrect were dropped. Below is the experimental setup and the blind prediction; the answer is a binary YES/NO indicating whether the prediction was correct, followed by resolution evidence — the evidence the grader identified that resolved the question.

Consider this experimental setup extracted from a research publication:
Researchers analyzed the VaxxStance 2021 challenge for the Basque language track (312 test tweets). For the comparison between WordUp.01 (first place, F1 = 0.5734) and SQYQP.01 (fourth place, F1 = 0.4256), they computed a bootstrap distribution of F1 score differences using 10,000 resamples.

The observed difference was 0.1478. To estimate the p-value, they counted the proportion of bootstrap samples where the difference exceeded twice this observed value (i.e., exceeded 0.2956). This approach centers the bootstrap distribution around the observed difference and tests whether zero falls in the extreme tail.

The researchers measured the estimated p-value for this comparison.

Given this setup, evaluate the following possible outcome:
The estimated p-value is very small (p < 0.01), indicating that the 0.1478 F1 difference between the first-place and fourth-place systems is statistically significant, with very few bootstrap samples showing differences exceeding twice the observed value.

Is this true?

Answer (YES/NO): YES